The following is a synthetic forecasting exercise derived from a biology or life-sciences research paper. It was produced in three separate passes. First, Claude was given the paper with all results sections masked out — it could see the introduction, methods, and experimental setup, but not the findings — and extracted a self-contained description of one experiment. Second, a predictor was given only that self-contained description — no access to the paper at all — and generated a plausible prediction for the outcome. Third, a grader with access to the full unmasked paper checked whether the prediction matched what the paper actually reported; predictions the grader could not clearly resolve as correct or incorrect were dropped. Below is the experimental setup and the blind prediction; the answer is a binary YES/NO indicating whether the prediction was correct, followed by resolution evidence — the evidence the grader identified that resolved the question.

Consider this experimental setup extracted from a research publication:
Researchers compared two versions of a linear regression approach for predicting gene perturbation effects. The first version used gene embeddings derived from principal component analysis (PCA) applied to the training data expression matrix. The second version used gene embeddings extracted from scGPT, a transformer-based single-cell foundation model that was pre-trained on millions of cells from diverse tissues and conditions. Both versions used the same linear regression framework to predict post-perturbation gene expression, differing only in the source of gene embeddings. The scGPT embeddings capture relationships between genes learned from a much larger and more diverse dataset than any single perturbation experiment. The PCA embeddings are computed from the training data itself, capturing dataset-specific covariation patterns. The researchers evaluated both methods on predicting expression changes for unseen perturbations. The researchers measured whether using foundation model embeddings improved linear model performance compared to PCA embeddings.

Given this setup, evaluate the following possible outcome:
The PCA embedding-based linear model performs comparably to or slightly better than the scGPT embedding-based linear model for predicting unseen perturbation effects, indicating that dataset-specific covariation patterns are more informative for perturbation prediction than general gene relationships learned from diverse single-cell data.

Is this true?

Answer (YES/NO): NO